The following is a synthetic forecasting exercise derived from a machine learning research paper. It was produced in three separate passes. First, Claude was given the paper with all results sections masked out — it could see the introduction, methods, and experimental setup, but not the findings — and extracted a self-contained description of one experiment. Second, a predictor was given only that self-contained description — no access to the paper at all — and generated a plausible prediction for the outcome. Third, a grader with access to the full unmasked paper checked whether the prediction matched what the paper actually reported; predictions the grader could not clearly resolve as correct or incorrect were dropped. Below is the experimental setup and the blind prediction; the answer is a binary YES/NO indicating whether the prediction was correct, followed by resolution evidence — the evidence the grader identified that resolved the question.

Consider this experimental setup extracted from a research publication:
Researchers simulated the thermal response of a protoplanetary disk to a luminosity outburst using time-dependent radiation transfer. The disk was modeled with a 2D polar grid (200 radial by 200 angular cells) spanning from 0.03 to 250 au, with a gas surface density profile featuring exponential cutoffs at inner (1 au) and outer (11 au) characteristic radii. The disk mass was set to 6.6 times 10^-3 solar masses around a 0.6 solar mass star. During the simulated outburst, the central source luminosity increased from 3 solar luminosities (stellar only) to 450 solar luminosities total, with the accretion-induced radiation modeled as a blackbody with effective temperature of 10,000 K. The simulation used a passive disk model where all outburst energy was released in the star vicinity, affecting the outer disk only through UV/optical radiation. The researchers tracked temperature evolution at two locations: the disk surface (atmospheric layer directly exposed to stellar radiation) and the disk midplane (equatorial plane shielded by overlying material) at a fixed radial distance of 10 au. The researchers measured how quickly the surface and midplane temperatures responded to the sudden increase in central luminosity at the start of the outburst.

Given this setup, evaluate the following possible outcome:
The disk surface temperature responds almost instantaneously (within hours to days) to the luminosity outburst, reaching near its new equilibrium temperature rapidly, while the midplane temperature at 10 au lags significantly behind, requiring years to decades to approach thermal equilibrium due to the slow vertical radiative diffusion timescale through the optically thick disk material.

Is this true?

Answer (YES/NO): YES